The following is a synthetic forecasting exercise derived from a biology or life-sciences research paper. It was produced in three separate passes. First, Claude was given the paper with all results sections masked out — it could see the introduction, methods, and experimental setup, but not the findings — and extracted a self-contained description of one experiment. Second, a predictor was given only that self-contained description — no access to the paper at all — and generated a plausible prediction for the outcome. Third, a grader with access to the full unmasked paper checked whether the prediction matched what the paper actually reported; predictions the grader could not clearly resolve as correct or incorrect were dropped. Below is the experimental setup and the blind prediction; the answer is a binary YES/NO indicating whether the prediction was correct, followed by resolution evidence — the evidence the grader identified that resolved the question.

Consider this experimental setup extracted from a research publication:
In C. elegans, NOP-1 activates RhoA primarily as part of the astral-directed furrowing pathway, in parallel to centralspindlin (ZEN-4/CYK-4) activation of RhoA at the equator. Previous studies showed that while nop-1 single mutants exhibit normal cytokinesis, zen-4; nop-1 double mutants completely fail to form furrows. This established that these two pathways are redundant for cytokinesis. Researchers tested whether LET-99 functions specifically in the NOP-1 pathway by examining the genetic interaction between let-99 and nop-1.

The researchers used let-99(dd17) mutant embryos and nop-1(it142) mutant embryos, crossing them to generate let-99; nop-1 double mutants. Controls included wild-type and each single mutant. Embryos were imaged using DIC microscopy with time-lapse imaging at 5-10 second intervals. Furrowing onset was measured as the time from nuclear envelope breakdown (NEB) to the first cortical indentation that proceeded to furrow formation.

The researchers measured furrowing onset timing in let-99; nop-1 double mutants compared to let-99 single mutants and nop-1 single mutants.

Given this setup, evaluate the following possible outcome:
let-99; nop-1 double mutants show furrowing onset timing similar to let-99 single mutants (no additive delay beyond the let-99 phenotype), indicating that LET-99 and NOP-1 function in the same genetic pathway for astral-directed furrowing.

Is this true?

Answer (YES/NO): NO